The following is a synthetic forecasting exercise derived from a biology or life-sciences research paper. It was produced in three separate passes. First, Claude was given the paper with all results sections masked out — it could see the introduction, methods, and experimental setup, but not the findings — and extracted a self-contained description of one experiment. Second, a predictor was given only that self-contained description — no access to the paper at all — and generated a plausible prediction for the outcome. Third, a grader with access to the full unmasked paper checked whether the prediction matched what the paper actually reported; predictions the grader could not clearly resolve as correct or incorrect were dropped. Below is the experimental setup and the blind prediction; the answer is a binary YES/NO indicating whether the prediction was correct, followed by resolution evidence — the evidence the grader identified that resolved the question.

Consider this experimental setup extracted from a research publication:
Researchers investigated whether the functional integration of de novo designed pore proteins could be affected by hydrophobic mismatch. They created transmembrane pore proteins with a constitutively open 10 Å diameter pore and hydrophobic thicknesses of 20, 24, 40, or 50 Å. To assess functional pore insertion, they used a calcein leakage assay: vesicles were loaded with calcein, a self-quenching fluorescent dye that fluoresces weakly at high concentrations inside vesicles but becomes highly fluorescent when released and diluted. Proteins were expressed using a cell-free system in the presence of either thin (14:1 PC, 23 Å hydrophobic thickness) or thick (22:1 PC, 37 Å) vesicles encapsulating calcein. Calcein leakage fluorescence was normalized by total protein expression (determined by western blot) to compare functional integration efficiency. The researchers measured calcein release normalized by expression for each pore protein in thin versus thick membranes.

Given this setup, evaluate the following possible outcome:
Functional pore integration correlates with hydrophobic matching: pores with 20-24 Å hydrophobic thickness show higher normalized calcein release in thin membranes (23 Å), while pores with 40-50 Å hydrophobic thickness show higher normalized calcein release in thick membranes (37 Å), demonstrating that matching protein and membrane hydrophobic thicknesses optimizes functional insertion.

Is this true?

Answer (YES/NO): YES